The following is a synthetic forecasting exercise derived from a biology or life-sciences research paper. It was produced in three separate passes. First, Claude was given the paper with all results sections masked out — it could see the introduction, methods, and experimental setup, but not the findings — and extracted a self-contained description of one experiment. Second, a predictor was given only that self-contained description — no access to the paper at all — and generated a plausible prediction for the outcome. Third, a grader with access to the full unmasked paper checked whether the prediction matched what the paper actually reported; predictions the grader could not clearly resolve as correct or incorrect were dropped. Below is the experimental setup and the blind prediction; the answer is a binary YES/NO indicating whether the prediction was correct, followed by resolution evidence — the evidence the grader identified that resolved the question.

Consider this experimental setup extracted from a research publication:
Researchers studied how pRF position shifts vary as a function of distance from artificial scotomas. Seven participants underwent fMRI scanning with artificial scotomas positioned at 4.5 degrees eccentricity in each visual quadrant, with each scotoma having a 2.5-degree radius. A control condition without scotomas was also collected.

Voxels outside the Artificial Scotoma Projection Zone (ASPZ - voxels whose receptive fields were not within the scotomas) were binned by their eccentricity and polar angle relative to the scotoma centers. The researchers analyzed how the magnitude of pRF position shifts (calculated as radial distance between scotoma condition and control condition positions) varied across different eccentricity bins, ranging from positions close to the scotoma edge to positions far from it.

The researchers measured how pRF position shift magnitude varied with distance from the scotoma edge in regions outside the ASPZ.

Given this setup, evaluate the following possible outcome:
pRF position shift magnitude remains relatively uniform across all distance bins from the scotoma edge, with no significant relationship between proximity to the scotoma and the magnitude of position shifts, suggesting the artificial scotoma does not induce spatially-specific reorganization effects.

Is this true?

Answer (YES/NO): NO